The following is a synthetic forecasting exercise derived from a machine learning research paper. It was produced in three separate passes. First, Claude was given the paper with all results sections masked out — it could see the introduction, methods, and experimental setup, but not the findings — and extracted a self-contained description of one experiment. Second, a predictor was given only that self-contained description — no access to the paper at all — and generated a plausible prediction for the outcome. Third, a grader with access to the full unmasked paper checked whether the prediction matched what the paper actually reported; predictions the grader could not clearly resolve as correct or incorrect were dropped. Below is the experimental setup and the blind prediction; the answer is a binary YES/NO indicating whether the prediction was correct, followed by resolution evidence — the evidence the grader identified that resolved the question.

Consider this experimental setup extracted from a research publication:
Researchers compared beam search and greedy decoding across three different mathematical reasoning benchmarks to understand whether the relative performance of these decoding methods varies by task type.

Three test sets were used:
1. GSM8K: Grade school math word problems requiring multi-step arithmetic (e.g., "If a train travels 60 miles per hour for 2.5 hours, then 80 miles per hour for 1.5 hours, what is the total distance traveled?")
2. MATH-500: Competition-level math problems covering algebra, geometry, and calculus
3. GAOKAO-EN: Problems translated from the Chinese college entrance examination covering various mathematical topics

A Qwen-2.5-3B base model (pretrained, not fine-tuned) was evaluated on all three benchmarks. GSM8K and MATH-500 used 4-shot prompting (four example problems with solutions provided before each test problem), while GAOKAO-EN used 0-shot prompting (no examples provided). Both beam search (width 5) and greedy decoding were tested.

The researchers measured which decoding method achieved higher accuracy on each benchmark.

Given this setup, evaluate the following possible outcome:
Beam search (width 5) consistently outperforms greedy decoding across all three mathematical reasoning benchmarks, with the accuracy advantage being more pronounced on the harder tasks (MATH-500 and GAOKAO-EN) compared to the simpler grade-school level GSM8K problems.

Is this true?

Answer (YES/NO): NO